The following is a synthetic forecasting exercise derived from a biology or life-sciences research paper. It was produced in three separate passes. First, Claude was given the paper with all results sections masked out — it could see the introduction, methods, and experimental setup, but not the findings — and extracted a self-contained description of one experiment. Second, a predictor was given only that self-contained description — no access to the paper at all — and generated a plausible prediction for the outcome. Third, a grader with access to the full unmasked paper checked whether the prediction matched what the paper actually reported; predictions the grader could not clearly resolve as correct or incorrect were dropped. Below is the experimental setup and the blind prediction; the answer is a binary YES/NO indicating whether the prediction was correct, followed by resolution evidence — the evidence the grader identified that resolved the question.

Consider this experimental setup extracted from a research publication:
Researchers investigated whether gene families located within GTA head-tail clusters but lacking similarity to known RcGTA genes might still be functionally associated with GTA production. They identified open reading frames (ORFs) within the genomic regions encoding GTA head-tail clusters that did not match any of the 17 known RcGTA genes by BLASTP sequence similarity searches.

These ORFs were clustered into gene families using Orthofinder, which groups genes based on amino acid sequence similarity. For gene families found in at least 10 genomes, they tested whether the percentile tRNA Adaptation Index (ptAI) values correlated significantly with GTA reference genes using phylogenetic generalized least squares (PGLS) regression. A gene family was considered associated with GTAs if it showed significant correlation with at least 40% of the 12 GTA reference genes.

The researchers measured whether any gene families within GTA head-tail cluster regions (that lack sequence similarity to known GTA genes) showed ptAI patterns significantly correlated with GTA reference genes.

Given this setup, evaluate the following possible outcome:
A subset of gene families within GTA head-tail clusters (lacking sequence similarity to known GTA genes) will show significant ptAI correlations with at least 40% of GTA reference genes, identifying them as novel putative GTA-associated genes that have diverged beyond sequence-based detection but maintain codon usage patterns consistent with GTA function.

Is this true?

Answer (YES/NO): YES